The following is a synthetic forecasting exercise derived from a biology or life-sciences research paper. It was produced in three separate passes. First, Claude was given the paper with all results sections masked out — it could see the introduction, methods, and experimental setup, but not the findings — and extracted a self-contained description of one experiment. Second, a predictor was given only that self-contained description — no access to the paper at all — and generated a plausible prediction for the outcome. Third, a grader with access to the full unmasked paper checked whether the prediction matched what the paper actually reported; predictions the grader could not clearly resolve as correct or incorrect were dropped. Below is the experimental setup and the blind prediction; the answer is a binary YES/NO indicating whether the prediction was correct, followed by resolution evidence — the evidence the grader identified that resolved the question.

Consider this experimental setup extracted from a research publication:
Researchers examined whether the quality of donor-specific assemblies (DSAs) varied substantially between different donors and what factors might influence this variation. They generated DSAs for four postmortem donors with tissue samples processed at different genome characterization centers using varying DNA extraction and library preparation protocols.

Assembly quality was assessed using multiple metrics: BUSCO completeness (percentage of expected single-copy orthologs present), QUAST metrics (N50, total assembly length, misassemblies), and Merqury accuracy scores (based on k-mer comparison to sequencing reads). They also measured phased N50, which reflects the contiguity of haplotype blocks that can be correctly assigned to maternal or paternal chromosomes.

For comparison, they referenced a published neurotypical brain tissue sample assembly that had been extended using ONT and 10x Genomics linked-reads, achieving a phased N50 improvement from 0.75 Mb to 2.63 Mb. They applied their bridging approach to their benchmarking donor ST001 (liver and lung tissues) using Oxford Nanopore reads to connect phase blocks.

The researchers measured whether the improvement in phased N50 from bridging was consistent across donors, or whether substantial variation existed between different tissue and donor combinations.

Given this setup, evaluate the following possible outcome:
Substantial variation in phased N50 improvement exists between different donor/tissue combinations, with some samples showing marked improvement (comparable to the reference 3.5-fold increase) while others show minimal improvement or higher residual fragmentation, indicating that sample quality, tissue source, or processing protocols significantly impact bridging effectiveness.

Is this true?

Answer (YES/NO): YES